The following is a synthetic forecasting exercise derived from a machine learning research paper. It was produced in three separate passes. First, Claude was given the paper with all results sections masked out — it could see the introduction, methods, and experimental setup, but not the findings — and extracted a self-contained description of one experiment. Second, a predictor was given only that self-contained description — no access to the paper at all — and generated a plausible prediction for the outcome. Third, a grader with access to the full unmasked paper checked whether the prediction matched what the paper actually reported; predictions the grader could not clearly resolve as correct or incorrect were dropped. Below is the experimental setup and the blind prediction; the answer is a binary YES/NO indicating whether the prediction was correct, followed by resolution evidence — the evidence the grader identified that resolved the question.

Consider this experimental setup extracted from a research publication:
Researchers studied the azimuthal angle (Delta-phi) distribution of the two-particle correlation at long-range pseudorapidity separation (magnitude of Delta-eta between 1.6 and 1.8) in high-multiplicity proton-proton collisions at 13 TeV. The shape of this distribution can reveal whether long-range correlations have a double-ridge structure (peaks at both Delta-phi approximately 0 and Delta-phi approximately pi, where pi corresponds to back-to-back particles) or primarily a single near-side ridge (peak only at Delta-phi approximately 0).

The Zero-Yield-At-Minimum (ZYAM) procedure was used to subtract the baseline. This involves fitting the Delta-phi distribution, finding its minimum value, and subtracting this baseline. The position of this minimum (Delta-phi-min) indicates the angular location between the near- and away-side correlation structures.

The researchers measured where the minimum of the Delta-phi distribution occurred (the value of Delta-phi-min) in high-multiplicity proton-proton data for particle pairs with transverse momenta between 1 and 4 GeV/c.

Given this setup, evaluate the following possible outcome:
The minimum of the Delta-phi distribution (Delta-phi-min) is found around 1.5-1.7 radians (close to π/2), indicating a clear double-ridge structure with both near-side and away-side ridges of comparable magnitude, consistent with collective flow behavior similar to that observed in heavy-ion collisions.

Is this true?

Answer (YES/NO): NO